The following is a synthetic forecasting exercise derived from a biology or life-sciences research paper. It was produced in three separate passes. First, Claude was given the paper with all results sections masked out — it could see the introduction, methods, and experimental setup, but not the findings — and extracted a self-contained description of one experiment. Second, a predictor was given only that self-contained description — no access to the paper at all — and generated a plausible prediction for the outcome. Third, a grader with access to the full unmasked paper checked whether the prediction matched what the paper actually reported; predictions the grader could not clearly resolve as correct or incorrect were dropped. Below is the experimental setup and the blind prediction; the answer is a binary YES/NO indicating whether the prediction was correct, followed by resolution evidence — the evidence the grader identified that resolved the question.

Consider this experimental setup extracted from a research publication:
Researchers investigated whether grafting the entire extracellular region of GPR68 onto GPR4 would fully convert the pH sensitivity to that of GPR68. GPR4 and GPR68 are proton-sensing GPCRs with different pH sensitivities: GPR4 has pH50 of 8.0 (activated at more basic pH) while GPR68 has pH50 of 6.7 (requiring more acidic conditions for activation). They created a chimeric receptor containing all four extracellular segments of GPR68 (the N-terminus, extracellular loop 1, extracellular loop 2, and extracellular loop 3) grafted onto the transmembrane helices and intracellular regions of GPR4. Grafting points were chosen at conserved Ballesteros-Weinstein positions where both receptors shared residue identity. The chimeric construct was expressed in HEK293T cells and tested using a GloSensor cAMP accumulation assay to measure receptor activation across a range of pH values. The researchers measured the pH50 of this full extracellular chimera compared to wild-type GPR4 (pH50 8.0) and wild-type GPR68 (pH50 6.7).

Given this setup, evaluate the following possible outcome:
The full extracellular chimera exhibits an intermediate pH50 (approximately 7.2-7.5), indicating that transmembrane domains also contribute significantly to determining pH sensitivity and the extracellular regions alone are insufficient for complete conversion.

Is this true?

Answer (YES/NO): NO